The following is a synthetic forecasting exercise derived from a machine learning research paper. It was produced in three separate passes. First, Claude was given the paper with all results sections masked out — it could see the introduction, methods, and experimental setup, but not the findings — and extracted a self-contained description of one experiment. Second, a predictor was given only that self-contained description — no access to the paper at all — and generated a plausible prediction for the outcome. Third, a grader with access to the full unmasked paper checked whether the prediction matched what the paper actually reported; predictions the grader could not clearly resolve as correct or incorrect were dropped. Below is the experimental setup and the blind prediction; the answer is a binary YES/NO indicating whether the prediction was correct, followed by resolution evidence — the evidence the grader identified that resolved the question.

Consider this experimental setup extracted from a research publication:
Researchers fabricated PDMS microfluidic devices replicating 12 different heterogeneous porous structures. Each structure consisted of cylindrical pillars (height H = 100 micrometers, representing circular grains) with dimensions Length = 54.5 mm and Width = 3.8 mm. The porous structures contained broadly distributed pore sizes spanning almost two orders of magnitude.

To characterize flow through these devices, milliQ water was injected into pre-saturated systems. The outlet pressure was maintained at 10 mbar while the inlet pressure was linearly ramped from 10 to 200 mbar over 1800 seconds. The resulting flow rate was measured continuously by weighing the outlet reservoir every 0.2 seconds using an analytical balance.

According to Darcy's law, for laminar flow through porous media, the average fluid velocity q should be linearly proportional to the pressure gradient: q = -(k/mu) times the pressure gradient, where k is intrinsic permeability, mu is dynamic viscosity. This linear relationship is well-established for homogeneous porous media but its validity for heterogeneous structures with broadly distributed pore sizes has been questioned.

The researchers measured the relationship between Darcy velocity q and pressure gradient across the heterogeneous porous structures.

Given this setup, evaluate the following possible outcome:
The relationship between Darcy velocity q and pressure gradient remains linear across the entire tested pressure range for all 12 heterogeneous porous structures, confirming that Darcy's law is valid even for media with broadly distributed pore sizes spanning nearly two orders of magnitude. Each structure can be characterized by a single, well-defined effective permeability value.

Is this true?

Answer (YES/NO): YES